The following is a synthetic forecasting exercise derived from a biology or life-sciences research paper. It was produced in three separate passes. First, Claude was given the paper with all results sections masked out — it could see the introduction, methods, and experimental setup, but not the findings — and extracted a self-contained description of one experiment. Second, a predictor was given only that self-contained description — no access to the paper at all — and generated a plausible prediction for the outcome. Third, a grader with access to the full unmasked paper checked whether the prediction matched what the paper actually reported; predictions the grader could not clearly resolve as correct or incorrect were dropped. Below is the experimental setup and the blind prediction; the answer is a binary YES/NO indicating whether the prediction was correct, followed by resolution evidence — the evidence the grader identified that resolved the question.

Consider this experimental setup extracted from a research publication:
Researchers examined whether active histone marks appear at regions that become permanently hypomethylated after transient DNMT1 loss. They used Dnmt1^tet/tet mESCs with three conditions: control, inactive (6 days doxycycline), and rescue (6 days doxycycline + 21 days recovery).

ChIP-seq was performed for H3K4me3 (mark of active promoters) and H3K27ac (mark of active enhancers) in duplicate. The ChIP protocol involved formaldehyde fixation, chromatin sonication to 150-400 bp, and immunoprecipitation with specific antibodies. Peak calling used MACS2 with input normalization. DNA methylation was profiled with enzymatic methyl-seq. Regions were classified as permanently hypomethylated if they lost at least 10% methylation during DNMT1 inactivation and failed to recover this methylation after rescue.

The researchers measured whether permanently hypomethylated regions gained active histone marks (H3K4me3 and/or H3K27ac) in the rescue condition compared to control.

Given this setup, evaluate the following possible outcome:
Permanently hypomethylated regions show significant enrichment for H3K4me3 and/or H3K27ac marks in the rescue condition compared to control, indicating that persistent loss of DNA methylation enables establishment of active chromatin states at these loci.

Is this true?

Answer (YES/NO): YES